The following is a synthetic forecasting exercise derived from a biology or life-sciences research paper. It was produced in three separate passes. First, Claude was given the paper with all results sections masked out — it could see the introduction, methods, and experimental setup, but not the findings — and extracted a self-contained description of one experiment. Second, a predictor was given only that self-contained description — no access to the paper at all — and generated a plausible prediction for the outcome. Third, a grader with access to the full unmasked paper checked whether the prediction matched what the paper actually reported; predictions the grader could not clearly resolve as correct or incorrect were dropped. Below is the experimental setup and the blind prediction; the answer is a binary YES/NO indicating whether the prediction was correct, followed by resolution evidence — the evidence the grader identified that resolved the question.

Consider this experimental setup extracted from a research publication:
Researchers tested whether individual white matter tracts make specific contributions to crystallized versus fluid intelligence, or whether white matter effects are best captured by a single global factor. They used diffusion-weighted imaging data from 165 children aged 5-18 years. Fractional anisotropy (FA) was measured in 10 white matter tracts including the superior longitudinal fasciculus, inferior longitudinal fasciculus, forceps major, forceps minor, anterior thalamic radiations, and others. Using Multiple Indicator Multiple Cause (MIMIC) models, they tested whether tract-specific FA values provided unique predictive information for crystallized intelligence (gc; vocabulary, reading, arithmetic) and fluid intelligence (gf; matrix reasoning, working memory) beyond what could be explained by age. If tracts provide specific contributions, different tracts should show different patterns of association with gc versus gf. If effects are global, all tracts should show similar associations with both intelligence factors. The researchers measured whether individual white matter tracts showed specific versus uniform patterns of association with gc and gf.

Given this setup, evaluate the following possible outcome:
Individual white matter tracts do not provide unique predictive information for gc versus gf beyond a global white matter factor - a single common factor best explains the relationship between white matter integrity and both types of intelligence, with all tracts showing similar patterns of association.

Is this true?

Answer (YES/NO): NO